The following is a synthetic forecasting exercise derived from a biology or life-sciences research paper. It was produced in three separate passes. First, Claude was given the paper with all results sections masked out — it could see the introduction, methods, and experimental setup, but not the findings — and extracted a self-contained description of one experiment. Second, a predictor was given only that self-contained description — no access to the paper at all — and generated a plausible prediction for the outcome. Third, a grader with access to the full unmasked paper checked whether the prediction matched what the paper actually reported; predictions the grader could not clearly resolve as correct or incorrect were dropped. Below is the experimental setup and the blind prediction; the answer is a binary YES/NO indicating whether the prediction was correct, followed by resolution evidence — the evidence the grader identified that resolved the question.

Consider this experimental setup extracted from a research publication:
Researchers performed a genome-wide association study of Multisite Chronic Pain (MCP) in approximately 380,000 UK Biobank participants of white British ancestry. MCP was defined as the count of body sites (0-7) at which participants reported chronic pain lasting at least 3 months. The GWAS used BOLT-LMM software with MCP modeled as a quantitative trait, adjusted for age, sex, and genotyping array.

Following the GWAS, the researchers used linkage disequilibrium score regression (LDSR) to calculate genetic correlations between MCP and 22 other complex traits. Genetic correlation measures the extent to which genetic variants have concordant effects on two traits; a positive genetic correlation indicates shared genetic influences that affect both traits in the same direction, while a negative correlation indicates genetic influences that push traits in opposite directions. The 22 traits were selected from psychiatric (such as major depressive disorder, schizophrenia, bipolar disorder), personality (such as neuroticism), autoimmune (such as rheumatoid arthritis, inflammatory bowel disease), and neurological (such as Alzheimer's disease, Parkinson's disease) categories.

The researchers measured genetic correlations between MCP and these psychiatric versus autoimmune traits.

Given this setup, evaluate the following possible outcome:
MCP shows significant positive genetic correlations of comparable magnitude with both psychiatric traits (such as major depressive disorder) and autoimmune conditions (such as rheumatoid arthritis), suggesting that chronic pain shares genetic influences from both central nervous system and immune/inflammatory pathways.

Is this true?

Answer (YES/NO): NO